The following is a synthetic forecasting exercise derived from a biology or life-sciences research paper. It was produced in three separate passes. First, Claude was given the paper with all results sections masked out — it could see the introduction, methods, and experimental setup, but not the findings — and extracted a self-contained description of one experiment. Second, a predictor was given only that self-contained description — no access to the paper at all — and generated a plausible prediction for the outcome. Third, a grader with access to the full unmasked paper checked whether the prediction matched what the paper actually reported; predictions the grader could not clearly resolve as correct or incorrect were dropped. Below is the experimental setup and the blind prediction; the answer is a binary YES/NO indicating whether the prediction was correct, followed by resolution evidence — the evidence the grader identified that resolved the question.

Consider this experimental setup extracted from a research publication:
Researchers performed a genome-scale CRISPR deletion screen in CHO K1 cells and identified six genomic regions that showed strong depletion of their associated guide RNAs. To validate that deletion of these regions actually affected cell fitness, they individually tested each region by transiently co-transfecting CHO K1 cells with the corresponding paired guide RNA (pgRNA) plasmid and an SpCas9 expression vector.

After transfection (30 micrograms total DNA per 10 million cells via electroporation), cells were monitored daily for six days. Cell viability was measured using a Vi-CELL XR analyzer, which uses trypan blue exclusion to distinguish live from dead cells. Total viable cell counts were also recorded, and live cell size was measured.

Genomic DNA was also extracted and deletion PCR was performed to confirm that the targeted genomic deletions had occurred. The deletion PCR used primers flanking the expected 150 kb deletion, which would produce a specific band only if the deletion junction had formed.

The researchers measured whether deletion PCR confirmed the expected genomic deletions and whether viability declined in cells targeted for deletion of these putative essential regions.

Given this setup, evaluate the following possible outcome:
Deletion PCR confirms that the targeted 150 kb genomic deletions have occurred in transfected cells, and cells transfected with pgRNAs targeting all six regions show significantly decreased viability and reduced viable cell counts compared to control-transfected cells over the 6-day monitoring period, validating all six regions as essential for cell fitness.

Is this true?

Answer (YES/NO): NO